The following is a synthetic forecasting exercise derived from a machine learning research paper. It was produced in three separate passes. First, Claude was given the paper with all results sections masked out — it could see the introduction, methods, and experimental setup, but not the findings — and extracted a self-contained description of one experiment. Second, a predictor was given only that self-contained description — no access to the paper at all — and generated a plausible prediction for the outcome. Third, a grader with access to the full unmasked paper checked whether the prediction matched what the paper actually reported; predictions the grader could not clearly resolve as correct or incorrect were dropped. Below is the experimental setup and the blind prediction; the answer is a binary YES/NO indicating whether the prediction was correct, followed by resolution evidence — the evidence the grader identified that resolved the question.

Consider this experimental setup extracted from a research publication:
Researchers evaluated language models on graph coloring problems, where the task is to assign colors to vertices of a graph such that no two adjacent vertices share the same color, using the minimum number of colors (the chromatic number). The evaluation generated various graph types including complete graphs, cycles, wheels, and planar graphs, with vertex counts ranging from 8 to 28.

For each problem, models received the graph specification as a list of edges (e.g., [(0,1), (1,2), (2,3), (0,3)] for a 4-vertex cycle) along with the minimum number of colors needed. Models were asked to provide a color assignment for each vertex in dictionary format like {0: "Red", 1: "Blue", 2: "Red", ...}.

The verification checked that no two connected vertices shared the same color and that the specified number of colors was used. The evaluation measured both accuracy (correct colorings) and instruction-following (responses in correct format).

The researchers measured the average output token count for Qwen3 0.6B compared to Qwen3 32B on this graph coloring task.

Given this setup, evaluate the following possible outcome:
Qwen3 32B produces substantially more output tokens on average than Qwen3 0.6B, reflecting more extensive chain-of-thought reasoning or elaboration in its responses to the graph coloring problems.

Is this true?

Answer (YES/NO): NO